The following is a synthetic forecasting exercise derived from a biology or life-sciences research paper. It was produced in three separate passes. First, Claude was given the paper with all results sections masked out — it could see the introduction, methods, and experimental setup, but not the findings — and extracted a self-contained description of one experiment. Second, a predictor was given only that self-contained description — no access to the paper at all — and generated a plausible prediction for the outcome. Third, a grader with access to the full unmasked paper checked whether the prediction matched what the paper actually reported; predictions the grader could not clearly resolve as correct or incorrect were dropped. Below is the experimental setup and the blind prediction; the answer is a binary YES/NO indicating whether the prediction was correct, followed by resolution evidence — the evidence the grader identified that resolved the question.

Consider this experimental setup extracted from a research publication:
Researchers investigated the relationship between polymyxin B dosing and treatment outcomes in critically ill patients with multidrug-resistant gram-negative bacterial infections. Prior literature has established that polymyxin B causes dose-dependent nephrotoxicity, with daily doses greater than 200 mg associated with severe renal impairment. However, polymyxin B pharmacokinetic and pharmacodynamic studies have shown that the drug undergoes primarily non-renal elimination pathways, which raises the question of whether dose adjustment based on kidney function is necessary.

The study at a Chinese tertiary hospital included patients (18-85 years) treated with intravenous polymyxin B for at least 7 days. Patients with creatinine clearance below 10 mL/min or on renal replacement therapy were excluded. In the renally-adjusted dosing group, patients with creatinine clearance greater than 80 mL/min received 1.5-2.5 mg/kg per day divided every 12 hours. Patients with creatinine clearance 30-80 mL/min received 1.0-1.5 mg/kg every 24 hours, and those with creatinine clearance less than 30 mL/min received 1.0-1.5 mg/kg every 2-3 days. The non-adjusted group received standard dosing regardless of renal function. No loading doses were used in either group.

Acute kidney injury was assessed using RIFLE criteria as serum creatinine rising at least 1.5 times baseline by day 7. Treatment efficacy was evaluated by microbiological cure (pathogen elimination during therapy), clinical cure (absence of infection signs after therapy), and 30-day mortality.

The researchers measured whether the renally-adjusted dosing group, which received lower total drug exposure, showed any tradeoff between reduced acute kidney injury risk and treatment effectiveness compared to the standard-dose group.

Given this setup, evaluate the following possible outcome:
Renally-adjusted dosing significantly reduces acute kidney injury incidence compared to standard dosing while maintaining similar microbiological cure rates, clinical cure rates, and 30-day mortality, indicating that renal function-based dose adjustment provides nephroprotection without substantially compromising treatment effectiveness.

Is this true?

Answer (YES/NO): NO